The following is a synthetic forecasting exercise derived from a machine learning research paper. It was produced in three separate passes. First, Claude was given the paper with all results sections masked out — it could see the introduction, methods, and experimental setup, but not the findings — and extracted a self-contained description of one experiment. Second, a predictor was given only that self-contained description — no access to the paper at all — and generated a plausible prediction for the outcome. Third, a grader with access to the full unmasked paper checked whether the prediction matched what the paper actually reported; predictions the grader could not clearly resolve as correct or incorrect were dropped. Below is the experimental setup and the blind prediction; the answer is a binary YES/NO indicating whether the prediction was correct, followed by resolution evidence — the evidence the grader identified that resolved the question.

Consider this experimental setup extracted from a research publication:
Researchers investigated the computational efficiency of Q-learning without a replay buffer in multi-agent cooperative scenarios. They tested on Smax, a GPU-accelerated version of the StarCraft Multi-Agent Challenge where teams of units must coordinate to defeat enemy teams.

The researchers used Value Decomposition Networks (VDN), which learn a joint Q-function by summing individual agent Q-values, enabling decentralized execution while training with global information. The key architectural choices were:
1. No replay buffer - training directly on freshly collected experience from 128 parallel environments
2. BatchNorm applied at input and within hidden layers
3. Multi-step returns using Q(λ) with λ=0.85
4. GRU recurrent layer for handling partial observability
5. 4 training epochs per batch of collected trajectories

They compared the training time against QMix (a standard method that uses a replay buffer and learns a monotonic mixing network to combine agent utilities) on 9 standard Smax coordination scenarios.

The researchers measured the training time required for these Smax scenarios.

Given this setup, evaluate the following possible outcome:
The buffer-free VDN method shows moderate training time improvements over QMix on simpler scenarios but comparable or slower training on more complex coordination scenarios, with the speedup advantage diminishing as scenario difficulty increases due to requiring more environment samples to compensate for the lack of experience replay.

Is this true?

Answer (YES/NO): NO